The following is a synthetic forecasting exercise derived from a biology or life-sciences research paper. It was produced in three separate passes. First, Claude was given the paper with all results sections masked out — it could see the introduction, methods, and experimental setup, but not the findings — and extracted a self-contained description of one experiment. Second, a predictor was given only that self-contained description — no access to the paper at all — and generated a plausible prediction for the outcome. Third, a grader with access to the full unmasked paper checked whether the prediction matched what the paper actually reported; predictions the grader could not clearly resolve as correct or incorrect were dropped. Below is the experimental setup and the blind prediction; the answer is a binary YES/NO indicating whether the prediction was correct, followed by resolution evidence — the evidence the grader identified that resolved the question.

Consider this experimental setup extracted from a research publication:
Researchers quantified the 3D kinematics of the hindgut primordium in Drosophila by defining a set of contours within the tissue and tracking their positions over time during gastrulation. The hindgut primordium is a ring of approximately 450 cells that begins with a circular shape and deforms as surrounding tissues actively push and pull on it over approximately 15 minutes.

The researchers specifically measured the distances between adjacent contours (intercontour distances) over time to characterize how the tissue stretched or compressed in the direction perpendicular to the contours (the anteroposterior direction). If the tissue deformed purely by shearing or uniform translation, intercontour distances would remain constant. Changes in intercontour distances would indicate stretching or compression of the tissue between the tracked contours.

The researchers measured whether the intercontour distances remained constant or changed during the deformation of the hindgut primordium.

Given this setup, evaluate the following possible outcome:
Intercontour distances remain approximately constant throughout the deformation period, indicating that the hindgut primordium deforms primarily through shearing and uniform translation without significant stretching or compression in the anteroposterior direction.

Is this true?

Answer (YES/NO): NO